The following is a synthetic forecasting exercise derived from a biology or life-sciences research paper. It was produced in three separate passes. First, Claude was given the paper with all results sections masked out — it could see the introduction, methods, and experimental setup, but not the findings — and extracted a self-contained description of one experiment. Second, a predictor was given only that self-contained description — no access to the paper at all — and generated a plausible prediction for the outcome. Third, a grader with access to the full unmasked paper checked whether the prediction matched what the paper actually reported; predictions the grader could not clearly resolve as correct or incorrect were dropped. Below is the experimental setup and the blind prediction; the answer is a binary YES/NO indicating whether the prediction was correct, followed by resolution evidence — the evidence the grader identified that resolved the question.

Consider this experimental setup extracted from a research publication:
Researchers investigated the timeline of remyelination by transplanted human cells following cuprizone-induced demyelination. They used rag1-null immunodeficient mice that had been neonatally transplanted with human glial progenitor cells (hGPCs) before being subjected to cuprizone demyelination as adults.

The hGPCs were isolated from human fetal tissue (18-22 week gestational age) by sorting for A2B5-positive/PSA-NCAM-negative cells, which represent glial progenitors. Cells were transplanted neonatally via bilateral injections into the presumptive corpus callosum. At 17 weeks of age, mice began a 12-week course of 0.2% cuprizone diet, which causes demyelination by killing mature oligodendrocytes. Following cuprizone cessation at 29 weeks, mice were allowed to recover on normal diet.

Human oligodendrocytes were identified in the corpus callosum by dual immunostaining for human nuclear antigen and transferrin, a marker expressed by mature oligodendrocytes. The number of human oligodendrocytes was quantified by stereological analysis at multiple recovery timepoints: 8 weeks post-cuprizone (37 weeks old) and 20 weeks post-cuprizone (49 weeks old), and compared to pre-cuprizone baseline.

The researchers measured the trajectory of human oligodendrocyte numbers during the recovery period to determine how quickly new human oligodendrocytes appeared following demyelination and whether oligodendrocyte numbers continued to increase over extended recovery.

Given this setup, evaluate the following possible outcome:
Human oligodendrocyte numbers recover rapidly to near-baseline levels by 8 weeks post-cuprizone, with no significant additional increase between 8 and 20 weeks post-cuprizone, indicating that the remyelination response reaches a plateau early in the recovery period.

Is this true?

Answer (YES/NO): NO